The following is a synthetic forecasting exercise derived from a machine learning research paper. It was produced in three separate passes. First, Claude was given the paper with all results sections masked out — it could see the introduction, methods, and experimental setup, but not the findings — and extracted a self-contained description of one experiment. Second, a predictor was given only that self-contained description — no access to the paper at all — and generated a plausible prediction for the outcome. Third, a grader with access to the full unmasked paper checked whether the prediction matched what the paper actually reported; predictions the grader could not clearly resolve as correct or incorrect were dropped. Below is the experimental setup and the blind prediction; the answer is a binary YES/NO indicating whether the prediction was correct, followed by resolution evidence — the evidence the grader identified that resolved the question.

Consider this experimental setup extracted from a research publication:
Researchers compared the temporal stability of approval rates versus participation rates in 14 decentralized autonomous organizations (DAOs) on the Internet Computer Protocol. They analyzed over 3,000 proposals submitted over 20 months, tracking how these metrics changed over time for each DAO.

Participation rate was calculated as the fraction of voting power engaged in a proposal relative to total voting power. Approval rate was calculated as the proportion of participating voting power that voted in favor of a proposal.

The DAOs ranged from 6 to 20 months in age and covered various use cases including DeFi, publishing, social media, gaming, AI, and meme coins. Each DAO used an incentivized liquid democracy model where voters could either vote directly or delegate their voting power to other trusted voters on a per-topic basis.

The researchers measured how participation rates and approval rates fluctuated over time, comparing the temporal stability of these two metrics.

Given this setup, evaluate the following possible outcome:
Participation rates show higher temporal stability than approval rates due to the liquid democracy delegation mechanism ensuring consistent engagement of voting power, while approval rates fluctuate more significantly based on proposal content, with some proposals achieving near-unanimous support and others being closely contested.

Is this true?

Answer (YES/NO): NO